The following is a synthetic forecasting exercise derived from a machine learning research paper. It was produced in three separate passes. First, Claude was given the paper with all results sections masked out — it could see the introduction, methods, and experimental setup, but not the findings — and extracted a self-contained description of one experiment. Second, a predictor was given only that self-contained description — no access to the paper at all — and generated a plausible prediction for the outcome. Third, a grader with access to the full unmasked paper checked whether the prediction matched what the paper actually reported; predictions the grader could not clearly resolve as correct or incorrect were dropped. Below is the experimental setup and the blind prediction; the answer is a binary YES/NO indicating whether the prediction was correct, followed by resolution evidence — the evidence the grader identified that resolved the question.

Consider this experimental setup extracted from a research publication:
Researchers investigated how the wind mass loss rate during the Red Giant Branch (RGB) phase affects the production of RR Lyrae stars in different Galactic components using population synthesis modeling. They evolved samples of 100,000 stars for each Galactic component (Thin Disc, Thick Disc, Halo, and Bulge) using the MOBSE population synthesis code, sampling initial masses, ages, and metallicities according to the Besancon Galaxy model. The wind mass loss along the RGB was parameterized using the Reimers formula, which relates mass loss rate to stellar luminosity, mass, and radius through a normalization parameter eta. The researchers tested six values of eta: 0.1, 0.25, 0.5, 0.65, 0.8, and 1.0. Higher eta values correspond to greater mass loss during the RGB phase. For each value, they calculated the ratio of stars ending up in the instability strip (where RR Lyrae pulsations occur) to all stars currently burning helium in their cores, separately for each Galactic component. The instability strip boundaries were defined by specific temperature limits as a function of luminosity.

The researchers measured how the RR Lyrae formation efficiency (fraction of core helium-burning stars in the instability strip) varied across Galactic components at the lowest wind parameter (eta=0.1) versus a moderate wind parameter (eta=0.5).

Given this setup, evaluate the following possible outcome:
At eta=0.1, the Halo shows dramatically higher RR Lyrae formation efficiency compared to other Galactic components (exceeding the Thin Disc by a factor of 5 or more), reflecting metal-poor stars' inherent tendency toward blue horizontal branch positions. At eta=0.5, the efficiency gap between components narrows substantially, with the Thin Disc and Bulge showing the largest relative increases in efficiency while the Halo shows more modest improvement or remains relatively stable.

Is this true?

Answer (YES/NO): NO